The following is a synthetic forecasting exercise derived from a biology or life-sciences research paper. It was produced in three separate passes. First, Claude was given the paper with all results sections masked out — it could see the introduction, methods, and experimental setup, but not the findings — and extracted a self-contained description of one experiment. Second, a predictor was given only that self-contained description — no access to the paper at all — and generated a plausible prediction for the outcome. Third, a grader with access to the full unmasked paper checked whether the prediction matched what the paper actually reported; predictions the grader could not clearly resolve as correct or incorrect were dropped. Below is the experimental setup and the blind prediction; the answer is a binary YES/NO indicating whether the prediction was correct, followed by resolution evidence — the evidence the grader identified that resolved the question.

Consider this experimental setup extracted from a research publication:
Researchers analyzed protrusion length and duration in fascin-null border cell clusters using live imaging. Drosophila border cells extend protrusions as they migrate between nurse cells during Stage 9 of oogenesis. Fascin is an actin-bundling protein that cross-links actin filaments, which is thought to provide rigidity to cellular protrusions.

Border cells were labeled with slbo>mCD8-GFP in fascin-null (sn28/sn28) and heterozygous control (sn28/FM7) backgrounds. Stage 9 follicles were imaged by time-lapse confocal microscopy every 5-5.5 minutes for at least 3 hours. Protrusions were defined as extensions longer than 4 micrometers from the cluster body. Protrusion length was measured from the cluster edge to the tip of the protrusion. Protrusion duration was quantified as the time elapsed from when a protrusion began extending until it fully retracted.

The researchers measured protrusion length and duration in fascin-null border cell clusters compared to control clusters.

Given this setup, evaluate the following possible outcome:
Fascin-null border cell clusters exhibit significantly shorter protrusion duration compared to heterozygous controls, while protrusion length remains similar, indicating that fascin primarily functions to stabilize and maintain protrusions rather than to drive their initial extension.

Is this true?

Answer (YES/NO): NO